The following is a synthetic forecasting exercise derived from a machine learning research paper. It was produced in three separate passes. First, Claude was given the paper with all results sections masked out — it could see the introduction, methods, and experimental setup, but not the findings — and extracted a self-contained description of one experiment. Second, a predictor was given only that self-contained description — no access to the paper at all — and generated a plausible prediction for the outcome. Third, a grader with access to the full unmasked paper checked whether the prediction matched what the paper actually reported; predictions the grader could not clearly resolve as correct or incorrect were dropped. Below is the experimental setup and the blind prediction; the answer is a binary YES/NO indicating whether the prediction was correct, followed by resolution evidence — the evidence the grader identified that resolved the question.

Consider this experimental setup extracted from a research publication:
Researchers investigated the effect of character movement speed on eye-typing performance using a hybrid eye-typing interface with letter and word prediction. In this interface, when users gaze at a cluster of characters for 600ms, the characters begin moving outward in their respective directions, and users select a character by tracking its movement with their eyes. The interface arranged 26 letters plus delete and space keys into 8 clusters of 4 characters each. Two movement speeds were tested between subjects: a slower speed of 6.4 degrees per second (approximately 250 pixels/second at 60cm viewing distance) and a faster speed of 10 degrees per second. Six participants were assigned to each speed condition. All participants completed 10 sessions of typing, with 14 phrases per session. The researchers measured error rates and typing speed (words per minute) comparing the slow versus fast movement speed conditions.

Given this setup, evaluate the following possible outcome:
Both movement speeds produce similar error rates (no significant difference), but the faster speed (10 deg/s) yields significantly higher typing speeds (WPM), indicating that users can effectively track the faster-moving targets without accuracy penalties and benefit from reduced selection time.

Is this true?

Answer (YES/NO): NO